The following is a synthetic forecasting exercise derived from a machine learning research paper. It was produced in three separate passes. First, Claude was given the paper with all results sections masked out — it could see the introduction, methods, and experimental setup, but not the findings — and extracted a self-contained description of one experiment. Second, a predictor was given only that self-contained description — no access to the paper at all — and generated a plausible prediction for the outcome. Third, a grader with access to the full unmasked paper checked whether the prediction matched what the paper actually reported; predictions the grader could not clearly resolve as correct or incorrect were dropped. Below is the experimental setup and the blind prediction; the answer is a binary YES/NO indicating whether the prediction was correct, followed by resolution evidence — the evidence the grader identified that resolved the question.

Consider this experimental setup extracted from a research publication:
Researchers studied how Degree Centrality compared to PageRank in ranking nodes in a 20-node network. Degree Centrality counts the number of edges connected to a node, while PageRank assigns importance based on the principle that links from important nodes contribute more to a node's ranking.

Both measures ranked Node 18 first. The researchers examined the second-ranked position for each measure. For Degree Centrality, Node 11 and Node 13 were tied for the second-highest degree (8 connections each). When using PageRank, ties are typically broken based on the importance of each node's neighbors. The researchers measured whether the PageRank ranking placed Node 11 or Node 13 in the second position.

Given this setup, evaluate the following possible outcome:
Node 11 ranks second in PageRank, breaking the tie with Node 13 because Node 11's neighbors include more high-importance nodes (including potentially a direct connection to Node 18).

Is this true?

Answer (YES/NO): NO